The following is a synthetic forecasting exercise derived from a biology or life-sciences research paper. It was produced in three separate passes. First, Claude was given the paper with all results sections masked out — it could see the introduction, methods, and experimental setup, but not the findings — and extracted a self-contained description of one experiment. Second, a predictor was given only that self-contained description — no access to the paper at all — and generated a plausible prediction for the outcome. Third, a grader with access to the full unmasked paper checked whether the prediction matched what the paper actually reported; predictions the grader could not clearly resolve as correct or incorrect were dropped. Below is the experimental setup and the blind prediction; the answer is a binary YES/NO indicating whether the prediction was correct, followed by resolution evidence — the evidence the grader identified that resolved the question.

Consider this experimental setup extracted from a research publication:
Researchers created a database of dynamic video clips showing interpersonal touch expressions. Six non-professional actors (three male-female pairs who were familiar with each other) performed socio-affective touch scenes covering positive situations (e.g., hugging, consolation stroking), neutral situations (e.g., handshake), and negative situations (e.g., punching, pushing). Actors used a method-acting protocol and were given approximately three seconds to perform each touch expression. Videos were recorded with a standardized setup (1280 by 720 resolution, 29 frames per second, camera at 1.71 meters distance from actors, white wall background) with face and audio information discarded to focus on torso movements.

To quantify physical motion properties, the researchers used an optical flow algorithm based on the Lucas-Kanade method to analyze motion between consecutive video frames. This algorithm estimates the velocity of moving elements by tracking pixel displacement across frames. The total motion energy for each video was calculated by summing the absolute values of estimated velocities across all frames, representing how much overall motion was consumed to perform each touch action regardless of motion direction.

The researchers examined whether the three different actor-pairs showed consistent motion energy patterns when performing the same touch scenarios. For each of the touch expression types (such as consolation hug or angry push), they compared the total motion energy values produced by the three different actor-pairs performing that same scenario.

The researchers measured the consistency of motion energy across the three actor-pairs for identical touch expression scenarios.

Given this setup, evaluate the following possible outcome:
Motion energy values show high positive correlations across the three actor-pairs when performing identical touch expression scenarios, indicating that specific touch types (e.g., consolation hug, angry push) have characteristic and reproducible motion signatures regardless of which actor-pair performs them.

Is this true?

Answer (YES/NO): YES